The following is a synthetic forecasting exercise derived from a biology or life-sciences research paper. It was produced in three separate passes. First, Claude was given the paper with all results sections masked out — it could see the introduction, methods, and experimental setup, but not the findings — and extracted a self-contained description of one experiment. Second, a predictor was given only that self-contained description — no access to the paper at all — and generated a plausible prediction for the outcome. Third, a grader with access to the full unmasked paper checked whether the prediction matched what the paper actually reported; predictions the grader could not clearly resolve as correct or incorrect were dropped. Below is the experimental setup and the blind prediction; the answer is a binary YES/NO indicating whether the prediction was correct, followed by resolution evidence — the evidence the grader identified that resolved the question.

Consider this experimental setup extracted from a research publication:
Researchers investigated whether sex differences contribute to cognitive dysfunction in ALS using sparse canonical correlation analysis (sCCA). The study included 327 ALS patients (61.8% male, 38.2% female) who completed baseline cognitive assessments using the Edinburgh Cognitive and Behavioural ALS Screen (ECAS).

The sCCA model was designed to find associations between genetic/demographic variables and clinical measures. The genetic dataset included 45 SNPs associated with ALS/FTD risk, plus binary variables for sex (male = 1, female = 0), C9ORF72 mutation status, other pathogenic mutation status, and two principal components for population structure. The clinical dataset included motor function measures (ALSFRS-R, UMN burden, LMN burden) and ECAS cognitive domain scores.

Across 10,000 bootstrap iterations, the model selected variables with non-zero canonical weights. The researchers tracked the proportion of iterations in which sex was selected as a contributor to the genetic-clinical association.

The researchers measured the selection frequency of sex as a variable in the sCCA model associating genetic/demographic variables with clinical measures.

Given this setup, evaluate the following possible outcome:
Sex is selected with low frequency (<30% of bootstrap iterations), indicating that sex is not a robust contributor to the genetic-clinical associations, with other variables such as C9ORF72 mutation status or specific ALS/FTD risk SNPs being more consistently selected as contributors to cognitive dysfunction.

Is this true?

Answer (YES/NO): NO